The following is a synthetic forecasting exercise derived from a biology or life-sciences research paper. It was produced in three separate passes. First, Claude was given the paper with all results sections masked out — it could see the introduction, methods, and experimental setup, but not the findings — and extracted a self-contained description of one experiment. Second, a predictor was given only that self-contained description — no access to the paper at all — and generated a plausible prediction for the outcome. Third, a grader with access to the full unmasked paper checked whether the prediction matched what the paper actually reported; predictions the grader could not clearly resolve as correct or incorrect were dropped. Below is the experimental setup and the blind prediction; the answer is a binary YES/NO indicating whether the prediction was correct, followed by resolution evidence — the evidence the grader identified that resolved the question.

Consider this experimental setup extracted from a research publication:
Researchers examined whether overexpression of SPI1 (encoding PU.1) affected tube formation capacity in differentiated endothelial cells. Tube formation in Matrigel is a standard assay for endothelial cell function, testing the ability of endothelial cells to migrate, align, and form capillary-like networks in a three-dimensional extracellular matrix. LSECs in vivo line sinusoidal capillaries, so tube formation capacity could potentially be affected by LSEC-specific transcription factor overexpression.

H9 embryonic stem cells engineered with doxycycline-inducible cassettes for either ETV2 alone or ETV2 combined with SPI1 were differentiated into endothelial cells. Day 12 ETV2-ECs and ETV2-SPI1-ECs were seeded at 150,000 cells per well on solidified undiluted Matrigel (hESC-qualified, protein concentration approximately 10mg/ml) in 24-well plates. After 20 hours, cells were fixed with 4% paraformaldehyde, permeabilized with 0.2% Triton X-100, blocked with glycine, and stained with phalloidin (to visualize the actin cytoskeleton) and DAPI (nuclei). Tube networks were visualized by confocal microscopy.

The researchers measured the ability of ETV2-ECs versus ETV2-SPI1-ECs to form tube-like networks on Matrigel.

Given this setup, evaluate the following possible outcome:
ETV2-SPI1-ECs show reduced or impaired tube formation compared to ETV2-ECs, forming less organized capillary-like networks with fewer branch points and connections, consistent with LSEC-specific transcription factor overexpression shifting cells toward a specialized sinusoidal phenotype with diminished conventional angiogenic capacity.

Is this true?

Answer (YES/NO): NO